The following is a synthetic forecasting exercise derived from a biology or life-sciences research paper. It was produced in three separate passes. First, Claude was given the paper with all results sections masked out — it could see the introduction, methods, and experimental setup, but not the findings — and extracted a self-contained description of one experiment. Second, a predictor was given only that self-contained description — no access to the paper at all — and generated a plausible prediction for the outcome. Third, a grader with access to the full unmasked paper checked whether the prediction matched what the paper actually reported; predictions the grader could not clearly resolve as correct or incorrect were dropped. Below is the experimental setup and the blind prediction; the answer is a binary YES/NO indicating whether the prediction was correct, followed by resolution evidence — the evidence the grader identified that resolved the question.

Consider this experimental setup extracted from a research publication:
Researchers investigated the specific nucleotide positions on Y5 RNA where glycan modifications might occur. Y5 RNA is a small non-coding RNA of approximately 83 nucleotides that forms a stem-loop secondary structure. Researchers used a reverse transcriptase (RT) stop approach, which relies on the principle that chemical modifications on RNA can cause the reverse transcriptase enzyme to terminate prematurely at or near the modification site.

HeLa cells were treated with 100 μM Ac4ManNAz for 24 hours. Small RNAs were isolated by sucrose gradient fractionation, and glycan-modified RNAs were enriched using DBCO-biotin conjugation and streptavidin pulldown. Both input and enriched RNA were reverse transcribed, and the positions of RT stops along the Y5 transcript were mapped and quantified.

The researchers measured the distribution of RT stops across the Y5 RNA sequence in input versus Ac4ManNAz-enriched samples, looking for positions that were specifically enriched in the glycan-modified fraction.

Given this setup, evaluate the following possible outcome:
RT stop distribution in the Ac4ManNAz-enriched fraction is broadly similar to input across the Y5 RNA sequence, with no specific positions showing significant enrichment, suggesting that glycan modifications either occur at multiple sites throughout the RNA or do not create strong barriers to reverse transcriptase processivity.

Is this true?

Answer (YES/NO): NO